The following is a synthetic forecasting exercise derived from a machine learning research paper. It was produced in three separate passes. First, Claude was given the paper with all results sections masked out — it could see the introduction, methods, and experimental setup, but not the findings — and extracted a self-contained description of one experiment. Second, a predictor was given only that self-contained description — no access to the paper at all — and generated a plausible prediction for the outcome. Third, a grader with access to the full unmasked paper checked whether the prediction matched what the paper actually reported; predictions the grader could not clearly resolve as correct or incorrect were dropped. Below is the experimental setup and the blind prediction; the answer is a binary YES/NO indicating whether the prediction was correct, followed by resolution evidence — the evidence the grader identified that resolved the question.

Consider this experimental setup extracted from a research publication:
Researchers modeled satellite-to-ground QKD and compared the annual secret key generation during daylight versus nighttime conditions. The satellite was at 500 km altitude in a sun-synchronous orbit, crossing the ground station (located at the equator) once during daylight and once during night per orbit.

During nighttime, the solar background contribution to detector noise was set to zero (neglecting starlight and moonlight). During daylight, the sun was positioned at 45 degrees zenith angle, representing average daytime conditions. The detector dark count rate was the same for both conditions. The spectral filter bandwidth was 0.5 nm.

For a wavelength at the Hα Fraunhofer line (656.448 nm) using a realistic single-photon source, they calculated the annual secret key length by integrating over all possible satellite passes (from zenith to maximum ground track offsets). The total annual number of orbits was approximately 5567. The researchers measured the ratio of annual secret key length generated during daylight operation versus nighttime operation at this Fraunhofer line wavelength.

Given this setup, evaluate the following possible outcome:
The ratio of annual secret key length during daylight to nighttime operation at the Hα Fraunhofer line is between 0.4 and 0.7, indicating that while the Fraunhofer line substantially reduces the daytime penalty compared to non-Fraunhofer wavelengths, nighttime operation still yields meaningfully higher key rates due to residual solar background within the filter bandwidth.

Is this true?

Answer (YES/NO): NO